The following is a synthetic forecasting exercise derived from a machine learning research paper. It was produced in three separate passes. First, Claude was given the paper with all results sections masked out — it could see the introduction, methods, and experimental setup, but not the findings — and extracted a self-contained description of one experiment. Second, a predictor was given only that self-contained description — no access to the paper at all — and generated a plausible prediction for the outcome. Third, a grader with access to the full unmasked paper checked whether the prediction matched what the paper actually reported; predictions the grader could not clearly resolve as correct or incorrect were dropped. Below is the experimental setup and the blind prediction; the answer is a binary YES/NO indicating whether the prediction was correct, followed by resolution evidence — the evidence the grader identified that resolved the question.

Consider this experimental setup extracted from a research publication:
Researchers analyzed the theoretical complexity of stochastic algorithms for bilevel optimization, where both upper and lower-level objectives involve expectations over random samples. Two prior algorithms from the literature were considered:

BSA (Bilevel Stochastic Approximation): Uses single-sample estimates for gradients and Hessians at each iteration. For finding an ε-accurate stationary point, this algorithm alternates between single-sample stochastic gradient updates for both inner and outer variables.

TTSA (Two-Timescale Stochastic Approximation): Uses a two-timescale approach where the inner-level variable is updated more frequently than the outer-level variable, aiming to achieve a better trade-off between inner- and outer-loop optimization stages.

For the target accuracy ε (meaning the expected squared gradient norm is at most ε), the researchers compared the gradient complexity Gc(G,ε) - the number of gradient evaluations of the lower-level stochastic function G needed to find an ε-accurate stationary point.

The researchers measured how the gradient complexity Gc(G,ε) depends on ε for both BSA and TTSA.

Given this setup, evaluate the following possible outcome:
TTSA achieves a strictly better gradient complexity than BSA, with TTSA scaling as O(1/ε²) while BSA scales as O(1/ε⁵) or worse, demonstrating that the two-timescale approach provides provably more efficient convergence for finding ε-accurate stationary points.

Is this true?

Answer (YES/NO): NO